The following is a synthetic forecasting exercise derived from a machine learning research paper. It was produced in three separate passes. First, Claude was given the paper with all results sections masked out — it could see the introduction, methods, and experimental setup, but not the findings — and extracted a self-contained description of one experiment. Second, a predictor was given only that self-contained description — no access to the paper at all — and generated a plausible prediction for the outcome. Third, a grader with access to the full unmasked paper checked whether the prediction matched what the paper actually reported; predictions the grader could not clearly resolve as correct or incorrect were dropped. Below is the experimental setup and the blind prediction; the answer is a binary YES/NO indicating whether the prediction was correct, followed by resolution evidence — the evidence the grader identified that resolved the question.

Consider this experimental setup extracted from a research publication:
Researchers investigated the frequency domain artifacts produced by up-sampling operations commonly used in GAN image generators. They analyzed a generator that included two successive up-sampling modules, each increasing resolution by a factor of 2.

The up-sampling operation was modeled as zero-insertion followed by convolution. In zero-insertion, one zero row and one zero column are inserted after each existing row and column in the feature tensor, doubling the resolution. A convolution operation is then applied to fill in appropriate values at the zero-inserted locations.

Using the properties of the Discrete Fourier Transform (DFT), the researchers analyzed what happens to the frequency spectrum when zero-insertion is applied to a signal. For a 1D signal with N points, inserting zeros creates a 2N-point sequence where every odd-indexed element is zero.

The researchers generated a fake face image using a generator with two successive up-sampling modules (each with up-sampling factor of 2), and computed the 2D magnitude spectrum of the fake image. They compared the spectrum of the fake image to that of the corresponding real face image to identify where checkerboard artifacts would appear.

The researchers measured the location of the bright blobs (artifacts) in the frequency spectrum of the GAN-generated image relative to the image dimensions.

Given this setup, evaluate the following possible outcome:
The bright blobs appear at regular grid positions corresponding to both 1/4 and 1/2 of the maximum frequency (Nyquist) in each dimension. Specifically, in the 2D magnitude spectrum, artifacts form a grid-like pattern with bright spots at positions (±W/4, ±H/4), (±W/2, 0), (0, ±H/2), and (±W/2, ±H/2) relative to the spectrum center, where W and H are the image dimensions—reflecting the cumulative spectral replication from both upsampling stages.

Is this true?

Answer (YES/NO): NO